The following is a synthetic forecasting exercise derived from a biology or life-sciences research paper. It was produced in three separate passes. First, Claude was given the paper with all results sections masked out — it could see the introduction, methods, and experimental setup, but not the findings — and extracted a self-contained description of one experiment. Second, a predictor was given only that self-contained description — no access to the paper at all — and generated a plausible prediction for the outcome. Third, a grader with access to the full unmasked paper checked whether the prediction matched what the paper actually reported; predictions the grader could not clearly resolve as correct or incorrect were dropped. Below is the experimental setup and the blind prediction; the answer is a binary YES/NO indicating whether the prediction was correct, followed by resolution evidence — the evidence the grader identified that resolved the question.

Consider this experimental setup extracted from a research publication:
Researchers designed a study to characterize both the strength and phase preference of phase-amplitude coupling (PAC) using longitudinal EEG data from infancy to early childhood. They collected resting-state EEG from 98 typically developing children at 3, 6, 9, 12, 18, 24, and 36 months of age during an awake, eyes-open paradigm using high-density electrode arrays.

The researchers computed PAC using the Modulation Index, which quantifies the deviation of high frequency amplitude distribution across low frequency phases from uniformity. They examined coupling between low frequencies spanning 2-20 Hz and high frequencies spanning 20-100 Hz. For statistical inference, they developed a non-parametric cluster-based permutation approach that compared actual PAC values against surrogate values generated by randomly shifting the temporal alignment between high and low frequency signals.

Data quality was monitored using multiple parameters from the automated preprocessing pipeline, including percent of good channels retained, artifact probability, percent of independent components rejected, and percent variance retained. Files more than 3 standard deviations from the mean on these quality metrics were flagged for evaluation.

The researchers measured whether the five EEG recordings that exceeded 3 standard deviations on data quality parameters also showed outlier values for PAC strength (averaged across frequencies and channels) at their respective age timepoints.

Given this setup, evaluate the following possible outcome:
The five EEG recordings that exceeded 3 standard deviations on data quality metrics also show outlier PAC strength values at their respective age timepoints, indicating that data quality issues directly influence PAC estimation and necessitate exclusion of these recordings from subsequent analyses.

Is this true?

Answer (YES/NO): NO